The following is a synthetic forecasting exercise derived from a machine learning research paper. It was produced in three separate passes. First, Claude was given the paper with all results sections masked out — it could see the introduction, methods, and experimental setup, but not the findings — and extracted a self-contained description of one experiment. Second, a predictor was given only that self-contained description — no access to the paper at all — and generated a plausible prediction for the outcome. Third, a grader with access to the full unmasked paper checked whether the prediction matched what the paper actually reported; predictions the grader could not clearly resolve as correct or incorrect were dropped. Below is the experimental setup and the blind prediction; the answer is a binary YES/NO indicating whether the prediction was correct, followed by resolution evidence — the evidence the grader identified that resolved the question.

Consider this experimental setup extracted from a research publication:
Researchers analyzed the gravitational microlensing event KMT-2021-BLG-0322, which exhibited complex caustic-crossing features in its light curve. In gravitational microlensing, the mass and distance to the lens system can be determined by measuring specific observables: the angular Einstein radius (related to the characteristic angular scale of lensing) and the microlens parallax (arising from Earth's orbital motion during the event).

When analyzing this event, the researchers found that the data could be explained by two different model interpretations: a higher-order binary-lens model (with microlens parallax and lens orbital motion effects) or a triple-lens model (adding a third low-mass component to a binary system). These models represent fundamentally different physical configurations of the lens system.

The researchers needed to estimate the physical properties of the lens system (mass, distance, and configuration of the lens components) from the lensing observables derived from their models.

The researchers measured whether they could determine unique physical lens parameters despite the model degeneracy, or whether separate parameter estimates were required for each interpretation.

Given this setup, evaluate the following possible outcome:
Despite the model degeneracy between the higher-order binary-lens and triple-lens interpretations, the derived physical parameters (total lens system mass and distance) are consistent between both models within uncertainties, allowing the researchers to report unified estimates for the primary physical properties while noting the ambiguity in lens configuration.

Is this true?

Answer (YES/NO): YES